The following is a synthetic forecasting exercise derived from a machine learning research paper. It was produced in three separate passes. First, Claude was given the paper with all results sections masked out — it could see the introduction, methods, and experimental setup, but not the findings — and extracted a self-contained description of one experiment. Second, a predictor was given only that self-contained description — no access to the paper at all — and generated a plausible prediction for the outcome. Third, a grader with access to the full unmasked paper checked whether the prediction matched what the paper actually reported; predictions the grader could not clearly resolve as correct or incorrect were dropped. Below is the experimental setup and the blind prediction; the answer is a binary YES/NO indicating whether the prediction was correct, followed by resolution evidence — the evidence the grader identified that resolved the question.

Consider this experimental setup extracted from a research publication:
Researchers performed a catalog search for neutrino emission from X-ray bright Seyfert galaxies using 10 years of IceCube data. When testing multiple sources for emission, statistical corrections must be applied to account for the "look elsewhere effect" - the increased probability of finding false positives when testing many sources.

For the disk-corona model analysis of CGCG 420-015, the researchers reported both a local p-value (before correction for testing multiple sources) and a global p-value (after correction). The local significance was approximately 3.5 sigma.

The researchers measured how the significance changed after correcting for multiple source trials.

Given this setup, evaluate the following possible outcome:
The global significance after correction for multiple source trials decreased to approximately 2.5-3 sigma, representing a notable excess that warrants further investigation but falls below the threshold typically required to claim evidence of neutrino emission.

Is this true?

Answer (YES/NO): YES